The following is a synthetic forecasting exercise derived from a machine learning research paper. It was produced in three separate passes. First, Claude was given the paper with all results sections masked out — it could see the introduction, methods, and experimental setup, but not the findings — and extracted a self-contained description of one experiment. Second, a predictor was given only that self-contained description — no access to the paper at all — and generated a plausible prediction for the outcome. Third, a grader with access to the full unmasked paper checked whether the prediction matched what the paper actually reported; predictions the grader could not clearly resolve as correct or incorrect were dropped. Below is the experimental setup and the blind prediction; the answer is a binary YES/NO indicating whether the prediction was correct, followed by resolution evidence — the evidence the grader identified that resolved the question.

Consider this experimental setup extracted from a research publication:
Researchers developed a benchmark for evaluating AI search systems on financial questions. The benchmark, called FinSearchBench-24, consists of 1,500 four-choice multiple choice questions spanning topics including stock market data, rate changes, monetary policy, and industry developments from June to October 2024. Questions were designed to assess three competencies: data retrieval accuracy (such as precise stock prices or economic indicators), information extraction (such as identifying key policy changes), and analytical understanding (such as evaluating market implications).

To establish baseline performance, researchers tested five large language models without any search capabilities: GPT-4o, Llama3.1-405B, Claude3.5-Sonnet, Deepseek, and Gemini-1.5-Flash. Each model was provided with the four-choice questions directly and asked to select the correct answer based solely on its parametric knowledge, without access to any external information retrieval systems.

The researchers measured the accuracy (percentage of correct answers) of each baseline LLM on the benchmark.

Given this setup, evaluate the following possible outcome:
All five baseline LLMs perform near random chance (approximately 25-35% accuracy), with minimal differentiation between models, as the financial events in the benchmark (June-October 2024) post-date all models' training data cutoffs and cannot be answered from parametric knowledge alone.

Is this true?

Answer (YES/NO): NO